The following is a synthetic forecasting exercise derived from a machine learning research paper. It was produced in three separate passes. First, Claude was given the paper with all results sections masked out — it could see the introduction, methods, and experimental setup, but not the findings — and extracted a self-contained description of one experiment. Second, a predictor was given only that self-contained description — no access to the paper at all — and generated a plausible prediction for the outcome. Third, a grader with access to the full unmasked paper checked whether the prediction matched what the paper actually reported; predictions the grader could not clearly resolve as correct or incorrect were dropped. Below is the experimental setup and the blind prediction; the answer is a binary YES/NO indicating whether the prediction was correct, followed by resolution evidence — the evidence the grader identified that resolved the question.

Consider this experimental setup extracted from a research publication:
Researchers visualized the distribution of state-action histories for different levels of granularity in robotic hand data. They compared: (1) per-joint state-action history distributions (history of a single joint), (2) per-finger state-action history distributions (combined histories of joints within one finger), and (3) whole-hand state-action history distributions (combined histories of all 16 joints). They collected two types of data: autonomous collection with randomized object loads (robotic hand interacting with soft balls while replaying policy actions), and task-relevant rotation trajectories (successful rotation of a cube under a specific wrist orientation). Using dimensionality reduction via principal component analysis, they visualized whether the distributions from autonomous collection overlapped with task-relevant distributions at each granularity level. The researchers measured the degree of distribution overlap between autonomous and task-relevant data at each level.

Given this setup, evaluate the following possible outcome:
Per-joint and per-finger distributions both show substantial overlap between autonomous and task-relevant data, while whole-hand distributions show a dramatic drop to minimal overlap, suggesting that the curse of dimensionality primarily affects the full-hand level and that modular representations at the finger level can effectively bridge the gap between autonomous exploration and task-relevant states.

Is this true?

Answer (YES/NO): NO